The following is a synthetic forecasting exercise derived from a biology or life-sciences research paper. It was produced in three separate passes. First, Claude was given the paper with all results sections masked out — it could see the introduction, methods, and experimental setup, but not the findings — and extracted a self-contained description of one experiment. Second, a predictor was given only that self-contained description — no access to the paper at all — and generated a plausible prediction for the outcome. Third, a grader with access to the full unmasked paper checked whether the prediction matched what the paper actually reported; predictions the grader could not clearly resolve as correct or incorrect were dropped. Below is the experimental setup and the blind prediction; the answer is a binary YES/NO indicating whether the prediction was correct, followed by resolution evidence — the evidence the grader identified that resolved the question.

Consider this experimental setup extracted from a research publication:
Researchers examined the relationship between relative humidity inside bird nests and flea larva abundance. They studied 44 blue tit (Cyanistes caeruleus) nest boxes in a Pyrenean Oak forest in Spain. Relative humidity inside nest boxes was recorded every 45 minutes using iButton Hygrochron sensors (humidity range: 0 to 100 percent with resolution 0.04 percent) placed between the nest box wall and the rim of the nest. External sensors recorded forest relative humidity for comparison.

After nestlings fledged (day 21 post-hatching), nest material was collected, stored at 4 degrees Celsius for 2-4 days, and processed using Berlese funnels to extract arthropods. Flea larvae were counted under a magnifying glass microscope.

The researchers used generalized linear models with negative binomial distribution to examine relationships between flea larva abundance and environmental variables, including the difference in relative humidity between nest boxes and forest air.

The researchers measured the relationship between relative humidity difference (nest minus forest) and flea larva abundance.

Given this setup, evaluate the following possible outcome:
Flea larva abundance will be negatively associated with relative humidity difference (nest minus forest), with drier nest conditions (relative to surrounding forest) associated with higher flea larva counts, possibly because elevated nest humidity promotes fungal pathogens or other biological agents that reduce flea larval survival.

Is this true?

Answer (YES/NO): NO